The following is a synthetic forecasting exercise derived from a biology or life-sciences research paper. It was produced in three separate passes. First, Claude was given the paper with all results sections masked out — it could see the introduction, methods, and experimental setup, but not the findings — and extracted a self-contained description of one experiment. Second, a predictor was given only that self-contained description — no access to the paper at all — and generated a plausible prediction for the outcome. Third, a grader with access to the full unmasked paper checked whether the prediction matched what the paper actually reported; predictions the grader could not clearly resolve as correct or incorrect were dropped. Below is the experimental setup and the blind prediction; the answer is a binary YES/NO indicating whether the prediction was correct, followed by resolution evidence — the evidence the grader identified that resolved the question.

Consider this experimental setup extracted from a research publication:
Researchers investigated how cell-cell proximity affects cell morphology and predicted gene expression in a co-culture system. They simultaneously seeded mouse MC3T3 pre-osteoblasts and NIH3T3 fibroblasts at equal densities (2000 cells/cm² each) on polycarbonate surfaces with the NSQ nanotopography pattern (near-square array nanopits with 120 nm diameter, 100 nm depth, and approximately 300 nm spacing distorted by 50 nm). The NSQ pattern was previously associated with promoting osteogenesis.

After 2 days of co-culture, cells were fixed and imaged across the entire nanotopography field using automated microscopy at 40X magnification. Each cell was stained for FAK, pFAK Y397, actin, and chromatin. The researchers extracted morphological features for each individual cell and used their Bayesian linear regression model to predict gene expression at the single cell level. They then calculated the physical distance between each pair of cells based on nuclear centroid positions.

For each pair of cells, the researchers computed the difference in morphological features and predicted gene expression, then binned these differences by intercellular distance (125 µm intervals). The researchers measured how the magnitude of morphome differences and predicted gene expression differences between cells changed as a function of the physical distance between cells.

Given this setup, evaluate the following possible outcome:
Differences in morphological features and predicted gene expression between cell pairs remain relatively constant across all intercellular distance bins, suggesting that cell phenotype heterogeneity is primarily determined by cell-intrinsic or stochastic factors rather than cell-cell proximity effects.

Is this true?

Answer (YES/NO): NO